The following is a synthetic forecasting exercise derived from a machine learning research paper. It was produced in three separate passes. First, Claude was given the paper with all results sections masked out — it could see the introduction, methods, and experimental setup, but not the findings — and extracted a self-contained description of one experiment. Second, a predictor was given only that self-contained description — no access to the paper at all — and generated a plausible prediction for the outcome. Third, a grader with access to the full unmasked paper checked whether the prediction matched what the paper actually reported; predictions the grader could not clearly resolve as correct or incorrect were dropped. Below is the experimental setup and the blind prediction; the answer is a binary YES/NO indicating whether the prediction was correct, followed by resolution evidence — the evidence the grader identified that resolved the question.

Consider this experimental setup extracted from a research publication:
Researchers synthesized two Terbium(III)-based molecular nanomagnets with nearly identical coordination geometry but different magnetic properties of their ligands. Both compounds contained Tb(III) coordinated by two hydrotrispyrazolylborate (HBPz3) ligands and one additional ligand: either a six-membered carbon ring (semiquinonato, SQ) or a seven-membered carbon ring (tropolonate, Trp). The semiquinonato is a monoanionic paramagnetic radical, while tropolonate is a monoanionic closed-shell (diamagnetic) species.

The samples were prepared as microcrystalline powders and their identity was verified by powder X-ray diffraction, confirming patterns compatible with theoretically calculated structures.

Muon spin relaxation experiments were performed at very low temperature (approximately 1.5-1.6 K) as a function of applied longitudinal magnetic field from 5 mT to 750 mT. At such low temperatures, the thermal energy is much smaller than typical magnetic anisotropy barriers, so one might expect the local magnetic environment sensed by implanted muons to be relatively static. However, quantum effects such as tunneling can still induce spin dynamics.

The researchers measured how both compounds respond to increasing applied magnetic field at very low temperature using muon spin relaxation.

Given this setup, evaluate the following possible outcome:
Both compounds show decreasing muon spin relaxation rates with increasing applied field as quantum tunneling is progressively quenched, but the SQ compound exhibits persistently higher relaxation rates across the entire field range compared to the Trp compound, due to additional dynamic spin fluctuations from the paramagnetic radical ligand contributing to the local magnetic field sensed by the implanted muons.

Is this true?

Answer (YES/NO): NO